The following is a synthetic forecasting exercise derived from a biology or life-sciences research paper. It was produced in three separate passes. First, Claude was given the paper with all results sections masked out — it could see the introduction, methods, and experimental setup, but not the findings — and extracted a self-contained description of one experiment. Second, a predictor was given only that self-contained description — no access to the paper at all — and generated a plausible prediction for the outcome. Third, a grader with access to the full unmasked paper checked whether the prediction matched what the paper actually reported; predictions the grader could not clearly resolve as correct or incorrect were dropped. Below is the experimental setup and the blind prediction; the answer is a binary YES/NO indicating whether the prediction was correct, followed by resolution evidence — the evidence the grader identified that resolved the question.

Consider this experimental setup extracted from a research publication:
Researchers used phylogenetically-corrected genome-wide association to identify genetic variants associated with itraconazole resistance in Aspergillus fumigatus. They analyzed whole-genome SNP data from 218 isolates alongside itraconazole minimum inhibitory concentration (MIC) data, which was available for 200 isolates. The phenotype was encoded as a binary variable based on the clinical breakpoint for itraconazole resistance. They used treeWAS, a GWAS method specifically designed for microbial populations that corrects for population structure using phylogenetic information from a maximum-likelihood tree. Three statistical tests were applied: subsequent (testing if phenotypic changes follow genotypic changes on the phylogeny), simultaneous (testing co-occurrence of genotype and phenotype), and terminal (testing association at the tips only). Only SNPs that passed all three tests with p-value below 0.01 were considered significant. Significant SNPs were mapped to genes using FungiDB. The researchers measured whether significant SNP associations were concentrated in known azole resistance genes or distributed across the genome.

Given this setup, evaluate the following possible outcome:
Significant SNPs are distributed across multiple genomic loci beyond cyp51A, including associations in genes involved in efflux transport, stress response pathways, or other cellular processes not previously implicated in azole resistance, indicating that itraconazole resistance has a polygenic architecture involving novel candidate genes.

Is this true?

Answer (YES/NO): YES